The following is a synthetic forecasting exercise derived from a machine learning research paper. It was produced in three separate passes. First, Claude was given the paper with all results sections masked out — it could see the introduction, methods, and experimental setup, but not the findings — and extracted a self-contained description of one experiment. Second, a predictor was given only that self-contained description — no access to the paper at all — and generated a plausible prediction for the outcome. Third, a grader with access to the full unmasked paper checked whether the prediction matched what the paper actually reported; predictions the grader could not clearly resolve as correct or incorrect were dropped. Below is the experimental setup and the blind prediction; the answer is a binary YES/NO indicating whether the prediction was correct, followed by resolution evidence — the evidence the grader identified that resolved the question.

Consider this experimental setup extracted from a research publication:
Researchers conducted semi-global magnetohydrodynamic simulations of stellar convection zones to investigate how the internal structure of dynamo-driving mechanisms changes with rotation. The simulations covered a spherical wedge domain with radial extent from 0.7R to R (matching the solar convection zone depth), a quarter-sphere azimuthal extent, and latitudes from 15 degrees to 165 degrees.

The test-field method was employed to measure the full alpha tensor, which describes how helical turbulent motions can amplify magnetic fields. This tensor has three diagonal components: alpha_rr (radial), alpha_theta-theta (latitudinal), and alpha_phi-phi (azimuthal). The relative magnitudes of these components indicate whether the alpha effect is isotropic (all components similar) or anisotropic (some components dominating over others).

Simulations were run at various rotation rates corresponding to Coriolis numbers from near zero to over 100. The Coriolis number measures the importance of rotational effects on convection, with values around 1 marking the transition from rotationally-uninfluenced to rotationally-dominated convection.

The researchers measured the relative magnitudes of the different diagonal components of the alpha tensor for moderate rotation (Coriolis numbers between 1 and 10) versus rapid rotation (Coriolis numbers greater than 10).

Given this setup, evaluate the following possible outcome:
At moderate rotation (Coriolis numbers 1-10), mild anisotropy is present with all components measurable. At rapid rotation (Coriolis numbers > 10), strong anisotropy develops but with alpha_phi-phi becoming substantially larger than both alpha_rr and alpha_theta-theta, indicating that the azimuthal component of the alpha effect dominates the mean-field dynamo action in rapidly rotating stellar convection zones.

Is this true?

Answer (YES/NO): NO